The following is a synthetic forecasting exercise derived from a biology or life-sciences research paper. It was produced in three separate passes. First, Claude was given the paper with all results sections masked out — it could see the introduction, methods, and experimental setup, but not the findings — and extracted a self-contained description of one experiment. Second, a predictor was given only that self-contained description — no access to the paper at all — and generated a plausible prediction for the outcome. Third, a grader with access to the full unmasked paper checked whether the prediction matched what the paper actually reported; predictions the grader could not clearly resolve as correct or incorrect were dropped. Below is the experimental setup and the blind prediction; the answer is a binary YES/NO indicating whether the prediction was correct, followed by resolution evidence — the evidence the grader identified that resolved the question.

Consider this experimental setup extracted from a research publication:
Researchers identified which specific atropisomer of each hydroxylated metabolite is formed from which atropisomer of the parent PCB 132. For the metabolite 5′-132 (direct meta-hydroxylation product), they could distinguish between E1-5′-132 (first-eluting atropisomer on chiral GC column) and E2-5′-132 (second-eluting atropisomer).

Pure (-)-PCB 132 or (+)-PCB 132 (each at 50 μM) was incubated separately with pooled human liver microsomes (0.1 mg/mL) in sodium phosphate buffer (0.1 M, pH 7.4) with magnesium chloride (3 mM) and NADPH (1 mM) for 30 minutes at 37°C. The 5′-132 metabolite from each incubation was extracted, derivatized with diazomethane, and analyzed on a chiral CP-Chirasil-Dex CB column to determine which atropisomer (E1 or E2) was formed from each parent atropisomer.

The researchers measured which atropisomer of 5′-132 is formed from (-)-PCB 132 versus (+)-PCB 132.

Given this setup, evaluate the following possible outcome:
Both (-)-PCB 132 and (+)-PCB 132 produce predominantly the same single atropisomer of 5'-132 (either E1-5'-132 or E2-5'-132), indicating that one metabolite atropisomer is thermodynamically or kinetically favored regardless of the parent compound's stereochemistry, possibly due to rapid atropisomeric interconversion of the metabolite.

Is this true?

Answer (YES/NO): NO